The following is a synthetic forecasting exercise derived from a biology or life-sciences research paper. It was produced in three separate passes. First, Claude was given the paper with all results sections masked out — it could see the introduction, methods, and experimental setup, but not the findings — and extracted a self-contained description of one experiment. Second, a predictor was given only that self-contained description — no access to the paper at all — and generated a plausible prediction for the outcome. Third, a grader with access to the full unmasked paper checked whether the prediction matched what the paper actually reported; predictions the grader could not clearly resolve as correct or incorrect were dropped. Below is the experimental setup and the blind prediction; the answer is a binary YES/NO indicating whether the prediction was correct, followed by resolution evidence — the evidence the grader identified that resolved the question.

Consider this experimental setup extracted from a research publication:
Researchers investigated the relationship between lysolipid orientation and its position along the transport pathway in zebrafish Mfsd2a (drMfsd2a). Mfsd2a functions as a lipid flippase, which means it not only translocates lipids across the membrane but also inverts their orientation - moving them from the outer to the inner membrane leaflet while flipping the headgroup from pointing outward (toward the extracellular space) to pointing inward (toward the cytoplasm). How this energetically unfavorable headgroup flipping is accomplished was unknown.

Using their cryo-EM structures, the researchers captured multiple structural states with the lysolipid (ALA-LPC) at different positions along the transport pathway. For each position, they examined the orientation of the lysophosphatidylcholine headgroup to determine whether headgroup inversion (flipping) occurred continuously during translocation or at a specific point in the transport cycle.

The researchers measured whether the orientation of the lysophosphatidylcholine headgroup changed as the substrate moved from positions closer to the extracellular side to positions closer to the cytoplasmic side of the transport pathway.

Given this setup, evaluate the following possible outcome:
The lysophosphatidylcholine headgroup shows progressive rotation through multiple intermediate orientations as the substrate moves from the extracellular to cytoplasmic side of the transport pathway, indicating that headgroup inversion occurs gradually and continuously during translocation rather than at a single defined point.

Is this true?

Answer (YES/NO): NO